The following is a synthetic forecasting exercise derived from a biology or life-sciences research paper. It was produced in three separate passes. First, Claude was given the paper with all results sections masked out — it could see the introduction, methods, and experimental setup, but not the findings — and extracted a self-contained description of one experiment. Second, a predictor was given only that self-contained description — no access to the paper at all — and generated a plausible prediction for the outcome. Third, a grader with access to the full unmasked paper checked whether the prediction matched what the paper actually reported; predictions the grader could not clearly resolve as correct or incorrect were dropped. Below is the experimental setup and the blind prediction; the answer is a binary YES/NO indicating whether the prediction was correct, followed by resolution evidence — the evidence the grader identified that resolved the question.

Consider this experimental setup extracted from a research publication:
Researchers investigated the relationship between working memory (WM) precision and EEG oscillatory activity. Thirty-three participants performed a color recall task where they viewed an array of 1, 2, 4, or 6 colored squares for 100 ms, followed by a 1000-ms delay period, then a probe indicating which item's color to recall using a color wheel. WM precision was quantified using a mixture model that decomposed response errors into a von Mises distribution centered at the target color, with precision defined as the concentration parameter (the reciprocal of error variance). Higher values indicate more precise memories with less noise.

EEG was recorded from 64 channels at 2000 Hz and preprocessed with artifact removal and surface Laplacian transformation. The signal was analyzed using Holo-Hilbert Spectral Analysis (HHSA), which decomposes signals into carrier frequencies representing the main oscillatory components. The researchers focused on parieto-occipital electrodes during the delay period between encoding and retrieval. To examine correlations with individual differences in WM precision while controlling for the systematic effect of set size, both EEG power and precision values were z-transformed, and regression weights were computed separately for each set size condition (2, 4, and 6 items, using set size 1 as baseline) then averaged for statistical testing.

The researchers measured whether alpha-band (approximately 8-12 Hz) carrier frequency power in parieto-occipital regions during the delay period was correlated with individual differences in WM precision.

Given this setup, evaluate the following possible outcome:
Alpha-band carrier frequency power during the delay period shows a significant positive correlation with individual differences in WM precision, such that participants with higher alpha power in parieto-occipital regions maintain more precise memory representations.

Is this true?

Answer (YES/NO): NO